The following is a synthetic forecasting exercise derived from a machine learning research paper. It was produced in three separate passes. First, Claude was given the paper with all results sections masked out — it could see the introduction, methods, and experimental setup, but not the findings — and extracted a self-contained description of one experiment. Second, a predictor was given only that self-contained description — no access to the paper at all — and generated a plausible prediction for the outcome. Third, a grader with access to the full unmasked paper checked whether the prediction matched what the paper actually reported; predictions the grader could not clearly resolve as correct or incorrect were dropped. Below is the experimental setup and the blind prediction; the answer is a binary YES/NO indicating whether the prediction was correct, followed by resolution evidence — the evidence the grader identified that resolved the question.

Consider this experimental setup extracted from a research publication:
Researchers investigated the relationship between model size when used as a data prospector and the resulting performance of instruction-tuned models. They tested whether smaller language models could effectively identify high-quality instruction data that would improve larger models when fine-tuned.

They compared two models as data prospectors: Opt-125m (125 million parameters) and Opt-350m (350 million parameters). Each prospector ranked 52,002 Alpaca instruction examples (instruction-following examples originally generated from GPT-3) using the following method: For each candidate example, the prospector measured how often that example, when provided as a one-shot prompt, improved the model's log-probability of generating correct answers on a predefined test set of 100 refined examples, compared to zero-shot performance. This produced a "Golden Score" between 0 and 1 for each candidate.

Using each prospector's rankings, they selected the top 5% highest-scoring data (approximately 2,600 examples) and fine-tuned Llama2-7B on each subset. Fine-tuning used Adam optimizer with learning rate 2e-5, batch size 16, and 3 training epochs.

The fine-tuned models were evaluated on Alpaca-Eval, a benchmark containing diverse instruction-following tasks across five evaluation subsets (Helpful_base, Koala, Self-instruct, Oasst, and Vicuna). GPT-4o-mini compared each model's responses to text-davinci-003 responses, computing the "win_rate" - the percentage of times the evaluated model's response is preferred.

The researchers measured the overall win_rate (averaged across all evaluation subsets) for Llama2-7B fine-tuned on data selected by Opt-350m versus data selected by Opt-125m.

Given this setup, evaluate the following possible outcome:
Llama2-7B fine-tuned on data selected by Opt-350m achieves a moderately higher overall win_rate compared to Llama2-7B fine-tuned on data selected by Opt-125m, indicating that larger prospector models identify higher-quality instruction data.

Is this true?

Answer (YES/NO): YES